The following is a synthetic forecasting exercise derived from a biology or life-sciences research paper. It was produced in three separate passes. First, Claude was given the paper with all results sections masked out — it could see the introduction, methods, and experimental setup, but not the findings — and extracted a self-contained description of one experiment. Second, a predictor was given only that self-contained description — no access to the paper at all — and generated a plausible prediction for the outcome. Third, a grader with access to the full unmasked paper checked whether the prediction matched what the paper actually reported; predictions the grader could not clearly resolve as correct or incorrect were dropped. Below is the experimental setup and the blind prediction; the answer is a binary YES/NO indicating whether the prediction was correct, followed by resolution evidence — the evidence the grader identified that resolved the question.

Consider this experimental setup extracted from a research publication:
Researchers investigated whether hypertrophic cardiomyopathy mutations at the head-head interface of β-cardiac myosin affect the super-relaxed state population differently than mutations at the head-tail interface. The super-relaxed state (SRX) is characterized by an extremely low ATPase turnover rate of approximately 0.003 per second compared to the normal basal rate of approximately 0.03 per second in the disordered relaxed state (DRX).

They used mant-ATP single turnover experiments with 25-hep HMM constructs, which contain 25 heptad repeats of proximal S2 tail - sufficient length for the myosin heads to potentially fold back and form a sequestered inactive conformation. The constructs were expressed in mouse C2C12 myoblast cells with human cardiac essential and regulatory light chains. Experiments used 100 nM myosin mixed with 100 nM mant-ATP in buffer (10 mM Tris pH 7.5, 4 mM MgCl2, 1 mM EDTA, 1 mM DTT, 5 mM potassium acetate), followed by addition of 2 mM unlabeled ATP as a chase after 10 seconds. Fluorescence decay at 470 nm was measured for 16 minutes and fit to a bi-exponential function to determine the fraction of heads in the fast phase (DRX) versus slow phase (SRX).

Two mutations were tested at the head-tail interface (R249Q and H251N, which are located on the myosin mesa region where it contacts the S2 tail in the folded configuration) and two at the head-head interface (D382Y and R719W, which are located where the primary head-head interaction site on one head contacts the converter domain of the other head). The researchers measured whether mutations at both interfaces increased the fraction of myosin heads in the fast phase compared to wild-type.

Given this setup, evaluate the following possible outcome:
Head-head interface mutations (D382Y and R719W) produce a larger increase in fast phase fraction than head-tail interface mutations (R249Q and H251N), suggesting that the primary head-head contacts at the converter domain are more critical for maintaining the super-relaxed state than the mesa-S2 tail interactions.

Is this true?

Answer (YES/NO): NO